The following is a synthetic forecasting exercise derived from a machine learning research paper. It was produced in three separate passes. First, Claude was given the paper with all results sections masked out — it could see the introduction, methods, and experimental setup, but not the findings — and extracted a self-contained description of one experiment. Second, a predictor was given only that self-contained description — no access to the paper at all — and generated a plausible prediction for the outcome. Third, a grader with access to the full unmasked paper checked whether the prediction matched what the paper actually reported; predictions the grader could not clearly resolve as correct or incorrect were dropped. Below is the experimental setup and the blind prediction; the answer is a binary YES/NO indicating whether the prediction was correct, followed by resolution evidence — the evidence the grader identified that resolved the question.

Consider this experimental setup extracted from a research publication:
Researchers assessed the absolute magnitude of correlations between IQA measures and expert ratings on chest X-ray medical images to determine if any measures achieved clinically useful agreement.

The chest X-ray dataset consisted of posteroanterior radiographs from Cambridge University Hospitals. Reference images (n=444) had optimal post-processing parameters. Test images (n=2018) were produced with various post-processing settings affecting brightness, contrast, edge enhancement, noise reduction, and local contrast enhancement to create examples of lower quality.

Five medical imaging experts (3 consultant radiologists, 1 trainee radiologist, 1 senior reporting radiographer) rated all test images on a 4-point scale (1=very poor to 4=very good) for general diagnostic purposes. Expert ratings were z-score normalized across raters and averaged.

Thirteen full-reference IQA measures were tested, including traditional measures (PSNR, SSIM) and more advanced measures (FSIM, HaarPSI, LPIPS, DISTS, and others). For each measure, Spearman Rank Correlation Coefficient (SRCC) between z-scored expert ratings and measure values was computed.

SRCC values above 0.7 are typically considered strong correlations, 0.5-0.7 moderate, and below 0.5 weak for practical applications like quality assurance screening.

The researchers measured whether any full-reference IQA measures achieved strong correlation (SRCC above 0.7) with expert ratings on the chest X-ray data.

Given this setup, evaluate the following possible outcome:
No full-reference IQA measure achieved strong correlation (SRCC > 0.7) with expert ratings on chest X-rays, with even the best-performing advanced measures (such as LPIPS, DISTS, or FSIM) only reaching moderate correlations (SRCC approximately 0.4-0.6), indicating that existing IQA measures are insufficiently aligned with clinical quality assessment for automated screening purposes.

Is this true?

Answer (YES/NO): NO